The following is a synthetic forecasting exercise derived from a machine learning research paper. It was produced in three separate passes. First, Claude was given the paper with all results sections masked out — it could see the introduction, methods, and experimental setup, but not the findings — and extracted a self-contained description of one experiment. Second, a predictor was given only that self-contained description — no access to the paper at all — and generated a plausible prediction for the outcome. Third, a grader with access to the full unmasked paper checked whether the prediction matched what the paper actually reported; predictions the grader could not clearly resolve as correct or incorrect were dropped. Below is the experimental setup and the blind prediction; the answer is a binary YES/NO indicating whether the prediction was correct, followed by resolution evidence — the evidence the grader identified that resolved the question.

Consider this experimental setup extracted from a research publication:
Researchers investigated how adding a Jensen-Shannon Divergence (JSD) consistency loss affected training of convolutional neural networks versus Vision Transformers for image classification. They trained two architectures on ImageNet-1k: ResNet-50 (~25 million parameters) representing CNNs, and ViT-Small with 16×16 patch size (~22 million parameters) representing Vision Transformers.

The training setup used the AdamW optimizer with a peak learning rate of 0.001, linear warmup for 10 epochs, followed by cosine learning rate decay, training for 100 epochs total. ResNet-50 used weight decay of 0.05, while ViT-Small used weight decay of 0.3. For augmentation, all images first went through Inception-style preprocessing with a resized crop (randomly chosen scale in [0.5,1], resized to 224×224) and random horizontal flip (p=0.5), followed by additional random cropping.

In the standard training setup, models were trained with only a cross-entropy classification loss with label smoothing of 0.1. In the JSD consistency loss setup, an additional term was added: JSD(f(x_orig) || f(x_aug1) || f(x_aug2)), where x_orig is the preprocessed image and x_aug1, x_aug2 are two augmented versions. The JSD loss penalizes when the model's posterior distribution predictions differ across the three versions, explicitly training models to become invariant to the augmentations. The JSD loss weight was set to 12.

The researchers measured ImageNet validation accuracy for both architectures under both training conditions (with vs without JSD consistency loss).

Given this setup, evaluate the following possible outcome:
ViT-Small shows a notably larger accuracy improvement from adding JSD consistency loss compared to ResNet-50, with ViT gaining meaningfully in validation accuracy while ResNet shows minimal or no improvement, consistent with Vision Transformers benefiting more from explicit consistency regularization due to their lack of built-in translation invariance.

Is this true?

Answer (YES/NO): YES